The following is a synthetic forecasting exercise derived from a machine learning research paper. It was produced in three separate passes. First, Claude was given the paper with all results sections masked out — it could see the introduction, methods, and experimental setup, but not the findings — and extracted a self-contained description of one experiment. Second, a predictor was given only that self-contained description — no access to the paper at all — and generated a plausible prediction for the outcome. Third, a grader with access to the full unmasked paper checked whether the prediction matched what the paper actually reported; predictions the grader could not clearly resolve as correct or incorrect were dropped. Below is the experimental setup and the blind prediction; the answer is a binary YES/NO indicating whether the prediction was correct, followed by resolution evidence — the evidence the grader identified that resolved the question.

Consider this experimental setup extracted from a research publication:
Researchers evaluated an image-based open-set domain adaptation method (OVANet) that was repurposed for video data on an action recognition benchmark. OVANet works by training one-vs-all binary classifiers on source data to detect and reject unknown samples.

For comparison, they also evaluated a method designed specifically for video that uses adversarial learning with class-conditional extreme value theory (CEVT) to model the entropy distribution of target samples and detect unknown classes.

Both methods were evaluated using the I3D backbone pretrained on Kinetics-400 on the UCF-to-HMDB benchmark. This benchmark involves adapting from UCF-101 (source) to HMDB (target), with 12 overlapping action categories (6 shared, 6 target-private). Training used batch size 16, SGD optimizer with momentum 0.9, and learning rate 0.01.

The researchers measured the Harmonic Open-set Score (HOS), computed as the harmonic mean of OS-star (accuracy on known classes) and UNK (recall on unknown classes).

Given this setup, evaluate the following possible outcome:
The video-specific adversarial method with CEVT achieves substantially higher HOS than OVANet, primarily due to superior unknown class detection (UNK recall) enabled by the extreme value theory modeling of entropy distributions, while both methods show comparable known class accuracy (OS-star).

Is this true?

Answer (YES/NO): NO